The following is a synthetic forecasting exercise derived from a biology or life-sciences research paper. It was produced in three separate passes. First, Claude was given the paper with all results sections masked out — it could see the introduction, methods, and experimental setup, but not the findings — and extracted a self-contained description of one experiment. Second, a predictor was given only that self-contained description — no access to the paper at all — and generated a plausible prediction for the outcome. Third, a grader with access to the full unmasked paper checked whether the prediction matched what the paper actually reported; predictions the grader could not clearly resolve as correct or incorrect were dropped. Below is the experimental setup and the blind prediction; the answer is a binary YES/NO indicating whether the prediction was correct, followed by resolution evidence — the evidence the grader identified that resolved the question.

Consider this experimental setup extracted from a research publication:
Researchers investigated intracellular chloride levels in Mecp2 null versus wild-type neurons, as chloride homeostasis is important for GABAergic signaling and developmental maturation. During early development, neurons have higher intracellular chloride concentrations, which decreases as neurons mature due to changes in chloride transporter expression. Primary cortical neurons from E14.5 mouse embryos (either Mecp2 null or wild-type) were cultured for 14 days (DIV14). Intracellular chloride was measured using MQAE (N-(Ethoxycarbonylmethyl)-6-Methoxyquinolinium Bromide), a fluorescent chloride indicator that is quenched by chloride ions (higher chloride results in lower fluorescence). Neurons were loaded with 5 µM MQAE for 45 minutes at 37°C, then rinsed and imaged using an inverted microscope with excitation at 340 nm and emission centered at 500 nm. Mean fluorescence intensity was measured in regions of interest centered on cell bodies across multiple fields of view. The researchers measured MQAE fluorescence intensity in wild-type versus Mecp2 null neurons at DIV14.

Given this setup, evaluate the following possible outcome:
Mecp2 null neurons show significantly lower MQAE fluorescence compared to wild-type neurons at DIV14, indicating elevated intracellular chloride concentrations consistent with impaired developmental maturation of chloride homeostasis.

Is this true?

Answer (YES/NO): YES